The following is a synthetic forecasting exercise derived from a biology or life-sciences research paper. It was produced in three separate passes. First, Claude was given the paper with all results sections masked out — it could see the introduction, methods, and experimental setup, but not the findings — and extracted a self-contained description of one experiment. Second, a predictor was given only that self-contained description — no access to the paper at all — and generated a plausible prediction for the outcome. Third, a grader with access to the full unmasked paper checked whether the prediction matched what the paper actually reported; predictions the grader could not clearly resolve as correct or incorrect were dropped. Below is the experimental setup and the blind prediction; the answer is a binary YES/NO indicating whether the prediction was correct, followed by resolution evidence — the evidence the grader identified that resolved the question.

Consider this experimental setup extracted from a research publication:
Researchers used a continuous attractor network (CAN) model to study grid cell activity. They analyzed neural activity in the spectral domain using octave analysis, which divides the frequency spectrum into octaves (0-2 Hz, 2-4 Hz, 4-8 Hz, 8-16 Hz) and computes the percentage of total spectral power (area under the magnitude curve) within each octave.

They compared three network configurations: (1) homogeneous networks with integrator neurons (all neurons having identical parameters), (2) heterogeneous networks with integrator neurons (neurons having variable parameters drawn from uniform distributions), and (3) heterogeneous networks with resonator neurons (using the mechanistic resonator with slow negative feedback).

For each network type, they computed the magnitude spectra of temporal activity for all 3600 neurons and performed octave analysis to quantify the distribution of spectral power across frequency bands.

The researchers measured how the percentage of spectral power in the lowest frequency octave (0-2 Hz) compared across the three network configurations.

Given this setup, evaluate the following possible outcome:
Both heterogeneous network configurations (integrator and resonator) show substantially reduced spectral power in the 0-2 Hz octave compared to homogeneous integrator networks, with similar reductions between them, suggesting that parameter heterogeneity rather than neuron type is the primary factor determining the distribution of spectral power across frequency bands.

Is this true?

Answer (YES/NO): NO